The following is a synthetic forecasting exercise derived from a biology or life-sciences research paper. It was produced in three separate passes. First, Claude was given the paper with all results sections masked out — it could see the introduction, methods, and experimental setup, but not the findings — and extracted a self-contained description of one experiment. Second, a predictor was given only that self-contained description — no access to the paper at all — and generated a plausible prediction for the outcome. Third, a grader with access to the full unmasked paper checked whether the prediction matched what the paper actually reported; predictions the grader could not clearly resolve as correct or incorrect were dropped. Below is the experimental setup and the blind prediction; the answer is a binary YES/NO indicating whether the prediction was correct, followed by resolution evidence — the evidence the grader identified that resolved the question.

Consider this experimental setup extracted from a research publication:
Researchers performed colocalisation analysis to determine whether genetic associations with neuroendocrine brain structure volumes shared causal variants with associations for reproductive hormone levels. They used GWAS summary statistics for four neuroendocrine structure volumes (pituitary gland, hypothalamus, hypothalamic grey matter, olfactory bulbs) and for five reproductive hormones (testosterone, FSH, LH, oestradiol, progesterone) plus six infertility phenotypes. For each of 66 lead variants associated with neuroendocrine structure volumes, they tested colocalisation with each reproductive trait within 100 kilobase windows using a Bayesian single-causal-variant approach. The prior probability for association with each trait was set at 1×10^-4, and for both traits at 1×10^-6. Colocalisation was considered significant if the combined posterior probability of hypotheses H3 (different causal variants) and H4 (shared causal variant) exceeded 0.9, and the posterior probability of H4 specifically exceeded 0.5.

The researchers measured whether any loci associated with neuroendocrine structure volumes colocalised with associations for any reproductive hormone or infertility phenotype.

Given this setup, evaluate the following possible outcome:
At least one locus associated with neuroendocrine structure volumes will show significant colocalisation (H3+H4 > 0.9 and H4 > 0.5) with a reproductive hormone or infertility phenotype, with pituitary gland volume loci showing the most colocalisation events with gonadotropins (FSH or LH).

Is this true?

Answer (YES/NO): NO